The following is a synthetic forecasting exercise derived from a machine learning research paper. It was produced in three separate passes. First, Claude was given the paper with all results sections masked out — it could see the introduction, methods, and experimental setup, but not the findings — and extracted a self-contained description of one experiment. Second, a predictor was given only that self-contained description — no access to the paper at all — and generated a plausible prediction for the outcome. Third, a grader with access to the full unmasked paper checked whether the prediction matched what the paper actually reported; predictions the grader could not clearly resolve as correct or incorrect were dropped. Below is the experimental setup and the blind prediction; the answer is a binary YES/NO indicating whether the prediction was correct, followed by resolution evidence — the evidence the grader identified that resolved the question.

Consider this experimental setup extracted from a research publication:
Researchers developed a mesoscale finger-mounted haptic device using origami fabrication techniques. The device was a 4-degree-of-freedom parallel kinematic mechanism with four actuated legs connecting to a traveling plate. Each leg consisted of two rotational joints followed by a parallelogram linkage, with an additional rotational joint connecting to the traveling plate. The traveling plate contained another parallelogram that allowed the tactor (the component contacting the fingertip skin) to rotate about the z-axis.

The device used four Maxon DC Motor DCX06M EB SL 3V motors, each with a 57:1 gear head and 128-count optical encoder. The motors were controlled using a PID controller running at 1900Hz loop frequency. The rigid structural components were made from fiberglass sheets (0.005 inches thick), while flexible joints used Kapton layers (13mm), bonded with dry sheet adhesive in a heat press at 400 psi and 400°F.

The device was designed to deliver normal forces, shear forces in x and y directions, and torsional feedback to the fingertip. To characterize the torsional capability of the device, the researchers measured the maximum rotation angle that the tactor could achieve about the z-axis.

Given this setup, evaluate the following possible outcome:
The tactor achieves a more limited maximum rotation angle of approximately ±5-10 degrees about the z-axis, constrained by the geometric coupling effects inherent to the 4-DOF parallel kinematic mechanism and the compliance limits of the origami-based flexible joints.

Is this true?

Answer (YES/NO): NO